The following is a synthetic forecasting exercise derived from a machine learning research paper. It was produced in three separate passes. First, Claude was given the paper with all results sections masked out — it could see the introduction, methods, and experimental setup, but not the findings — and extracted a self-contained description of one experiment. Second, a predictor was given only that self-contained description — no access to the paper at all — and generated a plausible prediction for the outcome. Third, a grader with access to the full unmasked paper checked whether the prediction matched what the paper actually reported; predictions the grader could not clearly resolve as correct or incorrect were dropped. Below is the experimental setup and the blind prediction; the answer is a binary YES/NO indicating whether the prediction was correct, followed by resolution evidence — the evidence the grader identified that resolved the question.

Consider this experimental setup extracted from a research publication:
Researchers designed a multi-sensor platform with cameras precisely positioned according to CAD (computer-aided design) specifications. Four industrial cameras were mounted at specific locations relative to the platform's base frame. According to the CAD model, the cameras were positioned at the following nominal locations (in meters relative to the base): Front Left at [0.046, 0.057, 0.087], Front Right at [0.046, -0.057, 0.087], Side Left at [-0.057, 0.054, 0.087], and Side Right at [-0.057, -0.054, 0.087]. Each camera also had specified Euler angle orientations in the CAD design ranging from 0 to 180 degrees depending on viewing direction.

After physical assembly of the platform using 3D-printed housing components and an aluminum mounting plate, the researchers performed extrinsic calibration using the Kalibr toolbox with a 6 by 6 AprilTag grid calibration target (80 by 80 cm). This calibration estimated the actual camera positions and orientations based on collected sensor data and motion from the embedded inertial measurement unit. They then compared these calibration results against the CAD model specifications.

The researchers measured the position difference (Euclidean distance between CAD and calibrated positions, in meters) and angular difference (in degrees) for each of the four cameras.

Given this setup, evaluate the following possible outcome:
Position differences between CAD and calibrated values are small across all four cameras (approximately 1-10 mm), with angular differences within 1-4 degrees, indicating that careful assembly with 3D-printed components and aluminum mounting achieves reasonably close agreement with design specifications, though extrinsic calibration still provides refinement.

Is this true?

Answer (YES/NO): NO